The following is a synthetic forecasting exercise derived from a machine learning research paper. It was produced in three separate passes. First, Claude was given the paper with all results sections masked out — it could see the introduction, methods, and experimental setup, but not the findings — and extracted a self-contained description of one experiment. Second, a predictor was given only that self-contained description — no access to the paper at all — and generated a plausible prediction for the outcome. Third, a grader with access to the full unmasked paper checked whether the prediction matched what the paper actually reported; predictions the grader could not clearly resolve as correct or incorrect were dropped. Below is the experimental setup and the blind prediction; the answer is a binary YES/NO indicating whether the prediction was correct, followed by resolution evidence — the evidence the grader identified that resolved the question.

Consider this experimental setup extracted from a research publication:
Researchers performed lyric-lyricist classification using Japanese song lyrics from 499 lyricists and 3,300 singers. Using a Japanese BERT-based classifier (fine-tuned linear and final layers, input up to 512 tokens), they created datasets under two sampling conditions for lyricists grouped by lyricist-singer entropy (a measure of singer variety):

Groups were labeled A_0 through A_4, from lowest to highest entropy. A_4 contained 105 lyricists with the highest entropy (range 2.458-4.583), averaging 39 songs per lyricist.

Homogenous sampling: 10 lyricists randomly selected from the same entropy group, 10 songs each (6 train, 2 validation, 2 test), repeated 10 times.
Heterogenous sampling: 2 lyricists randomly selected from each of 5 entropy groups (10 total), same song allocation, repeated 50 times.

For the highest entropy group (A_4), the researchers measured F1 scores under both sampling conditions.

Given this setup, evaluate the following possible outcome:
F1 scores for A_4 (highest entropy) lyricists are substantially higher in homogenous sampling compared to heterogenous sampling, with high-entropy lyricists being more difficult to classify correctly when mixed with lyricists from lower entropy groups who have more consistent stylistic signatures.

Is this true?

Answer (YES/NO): NO